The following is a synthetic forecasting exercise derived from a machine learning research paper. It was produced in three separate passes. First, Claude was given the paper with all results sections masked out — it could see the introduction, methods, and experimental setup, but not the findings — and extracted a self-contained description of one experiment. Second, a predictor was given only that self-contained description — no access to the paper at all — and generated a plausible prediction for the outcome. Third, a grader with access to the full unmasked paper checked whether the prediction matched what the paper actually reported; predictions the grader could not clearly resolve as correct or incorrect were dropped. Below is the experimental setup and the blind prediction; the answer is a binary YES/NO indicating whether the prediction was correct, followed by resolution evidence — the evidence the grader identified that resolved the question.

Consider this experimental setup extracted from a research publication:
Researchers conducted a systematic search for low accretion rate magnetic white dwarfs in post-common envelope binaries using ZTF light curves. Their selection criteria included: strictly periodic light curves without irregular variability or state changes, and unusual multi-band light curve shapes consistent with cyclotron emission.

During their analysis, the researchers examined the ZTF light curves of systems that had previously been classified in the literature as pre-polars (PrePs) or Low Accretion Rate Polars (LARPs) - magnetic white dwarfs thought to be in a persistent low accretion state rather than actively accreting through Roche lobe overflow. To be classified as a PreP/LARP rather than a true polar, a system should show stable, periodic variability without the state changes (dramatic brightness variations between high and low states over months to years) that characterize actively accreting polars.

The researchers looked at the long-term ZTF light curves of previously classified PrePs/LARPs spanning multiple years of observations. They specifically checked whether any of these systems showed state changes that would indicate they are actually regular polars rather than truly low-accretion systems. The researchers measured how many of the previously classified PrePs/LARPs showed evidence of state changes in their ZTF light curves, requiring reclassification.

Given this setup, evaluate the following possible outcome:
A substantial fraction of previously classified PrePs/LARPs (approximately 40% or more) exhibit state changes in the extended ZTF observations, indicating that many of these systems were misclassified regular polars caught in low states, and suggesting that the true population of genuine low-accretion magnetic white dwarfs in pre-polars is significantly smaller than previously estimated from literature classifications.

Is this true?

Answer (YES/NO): NO